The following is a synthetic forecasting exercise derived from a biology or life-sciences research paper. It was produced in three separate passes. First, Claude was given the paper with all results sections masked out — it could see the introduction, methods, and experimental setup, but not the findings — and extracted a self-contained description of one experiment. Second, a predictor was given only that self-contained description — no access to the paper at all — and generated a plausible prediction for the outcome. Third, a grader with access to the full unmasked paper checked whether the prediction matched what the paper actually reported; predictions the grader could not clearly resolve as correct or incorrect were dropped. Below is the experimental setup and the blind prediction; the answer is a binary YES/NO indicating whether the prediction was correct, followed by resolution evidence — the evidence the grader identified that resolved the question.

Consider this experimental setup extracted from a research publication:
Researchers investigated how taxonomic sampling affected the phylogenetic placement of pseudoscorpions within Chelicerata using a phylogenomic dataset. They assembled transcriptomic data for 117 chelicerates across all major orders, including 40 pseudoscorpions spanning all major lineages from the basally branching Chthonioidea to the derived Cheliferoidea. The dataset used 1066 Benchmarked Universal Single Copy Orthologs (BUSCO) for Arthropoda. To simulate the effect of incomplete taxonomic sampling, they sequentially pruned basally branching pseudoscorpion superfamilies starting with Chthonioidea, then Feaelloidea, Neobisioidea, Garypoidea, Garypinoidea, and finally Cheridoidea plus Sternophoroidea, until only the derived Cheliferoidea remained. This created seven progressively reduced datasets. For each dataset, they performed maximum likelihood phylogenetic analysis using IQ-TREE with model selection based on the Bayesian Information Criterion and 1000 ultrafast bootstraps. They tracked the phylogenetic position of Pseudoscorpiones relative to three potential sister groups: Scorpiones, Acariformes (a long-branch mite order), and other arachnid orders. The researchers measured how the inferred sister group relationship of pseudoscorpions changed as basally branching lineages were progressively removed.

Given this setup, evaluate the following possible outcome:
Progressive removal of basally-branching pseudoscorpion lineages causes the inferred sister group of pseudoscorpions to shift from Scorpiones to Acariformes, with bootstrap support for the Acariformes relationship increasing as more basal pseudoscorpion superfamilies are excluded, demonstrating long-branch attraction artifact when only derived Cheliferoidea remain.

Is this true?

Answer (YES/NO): NO